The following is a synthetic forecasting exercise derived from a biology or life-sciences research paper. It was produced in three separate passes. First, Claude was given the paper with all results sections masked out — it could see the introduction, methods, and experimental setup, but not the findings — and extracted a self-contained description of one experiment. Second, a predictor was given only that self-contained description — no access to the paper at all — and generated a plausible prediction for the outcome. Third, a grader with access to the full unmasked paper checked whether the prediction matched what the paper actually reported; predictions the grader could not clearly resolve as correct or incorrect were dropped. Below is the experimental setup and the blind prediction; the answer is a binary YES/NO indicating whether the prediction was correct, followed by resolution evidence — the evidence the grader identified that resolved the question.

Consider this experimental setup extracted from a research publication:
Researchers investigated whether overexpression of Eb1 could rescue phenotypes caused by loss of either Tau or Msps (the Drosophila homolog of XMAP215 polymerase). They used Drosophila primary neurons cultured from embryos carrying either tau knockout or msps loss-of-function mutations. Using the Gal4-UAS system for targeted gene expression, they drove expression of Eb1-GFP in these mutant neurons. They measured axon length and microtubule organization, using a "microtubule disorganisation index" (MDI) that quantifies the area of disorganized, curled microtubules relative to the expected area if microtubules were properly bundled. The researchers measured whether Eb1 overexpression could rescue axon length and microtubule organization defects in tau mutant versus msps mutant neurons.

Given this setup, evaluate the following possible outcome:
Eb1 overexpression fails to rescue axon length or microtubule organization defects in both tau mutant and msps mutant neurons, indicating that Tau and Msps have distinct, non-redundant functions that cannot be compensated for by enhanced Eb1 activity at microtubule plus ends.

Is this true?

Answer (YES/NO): NO